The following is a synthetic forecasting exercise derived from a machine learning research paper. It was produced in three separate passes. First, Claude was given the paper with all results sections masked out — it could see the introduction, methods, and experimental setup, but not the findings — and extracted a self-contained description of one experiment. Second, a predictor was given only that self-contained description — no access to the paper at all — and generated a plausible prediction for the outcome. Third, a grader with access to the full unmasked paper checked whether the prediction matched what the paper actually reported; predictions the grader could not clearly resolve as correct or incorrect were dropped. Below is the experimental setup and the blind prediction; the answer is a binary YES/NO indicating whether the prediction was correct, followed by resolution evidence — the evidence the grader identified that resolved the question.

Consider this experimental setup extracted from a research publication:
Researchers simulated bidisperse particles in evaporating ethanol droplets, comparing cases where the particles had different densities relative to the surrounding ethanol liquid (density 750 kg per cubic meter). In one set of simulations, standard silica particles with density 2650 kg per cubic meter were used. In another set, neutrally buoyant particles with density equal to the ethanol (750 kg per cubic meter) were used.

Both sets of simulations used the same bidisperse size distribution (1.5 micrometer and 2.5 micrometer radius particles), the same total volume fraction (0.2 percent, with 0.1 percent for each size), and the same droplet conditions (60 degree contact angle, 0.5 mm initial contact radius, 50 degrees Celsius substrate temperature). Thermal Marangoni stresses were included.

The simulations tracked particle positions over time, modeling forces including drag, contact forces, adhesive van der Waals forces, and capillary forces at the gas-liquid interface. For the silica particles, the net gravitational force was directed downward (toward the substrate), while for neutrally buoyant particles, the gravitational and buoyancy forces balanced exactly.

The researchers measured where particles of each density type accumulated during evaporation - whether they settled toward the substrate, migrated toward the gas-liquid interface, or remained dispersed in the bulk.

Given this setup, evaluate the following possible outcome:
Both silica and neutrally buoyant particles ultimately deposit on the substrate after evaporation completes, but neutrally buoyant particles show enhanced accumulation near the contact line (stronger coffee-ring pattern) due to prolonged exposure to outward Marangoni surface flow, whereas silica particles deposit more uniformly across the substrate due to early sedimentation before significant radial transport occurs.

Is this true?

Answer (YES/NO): NO